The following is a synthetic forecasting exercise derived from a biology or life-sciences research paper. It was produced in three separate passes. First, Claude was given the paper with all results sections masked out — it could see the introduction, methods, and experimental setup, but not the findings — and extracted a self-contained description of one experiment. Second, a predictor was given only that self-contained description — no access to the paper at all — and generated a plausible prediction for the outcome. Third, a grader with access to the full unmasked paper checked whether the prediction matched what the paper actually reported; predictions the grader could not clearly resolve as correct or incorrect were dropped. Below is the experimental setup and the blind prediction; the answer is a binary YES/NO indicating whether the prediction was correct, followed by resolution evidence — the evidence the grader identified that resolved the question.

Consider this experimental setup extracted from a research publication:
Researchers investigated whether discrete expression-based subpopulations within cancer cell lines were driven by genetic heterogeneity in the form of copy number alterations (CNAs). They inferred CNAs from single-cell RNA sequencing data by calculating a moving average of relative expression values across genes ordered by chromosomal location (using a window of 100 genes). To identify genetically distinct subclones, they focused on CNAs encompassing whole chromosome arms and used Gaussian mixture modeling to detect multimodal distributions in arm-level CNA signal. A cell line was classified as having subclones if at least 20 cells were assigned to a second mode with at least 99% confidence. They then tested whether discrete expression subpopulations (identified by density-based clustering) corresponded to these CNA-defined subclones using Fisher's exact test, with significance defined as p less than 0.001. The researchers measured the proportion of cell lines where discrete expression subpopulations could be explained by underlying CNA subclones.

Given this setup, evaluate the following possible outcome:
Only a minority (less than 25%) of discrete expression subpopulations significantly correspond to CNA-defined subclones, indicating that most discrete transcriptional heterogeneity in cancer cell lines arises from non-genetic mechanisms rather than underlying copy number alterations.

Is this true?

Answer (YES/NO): NO